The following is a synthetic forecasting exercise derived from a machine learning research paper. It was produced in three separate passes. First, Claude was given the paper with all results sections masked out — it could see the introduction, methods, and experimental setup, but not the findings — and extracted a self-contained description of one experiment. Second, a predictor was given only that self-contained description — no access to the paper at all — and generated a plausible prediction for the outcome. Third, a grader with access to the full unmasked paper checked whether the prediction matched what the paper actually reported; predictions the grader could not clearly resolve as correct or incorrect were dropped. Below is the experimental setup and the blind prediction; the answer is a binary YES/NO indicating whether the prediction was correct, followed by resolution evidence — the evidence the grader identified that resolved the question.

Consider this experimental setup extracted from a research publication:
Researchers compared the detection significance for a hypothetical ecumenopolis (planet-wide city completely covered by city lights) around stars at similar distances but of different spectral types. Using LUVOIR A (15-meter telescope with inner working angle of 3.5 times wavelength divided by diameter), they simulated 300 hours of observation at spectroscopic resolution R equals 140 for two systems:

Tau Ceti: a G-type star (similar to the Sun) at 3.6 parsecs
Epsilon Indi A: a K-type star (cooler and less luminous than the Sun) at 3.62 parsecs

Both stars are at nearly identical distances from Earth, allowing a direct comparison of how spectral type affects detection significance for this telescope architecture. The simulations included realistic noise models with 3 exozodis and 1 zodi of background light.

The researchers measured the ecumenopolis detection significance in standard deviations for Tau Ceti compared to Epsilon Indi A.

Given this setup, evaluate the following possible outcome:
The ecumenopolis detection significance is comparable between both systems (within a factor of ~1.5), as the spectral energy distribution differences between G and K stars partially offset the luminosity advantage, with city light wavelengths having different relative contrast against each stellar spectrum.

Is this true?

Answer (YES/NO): NO